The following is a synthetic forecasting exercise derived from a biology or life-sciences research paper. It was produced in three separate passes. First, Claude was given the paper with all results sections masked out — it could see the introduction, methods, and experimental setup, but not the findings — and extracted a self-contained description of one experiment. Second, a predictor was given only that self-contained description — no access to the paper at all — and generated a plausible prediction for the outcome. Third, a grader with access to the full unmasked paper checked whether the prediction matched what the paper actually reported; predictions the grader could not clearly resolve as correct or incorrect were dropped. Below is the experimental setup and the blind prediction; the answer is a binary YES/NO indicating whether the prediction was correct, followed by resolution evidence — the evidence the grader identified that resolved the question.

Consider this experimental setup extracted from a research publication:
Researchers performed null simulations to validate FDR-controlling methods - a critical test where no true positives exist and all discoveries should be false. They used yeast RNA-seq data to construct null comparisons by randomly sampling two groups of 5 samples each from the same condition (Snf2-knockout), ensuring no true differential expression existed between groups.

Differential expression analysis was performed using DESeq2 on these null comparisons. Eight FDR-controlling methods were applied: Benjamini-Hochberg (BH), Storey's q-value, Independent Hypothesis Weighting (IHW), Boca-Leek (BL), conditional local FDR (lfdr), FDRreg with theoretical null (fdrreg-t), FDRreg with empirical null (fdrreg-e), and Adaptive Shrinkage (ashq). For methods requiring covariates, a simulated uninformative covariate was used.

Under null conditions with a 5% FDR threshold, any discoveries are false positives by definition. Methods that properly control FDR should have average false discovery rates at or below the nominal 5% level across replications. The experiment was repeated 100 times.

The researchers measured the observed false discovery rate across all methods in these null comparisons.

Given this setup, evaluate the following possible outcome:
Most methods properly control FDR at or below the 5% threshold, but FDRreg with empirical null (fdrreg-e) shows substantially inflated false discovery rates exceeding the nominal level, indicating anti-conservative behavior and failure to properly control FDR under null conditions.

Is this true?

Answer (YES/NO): NO